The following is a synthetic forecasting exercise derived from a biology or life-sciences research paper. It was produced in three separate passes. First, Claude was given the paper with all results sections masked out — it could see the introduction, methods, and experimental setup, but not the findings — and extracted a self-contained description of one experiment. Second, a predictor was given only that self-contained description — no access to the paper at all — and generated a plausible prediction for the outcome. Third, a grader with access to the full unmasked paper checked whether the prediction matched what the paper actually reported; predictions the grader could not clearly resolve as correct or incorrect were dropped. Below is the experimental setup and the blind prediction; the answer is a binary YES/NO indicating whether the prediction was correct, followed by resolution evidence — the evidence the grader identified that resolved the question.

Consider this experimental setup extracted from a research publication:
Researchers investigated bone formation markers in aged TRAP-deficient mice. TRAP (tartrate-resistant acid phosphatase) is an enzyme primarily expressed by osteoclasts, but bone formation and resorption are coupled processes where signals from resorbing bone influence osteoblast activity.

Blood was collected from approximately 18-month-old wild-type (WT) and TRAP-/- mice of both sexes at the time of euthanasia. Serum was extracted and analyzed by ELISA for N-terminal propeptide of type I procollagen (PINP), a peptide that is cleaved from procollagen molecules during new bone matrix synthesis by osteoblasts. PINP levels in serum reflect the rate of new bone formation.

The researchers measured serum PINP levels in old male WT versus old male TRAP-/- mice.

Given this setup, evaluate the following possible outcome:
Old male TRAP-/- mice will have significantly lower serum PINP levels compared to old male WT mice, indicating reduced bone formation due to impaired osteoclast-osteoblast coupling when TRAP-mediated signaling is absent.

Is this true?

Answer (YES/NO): NO